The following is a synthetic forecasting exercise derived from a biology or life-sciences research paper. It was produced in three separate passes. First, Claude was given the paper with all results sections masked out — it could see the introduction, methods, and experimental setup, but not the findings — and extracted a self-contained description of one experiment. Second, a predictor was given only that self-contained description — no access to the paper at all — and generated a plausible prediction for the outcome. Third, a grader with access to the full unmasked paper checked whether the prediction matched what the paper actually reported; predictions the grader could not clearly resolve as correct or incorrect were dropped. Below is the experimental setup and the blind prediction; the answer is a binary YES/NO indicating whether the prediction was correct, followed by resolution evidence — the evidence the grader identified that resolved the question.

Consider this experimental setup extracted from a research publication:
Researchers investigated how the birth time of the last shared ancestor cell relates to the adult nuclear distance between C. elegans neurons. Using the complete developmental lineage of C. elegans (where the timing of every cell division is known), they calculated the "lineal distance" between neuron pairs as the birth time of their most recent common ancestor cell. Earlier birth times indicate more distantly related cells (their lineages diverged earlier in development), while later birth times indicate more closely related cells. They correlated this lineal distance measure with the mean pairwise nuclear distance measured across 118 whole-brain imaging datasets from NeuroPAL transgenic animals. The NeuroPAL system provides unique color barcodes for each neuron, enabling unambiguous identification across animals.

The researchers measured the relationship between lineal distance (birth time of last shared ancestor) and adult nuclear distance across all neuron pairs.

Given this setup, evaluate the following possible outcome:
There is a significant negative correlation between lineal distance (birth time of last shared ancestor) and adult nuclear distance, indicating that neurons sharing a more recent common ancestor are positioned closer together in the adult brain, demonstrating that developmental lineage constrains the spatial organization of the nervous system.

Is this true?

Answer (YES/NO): NO